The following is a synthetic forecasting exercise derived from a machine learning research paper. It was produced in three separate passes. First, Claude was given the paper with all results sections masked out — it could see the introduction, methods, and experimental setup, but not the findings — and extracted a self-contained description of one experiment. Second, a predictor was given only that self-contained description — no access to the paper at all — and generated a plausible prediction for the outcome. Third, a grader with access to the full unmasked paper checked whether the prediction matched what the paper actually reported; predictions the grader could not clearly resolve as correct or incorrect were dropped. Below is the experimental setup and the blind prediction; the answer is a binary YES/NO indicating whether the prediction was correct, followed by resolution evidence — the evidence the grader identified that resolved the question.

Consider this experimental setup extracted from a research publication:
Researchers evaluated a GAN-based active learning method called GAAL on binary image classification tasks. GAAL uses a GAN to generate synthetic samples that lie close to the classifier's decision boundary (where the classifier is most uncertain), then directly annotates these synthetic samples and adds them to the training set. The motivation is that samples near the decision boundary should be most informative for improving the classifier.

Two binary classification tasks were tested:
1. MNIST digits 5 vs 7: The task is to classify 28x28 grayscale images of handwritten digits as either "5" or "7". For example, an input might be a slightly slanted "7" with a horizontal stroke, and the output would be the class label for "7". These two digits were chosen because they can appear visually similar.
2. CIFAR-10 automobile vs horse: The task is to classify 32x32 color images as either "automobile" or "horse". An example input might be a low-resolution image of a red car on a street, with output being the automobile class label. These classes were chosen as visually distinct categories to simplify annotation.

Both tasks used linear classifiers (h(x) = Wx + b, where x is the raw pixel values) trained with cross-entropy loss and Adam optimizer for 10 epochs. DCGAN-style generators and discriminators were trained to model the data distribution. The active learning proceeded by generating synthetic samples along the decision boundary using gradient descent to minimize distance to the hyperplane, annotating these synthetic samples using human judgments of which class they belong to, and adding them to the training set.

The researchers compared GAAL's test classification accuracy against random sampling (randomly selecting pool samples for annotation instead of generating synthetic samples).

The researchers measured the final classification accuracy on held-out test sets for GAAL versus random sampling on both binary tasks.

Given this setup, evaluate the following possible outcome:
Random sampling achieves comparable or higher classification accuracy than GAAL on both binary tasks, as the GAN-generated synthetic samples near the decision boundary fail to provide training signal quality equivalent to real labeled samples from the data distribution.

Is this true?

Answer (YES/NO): YES